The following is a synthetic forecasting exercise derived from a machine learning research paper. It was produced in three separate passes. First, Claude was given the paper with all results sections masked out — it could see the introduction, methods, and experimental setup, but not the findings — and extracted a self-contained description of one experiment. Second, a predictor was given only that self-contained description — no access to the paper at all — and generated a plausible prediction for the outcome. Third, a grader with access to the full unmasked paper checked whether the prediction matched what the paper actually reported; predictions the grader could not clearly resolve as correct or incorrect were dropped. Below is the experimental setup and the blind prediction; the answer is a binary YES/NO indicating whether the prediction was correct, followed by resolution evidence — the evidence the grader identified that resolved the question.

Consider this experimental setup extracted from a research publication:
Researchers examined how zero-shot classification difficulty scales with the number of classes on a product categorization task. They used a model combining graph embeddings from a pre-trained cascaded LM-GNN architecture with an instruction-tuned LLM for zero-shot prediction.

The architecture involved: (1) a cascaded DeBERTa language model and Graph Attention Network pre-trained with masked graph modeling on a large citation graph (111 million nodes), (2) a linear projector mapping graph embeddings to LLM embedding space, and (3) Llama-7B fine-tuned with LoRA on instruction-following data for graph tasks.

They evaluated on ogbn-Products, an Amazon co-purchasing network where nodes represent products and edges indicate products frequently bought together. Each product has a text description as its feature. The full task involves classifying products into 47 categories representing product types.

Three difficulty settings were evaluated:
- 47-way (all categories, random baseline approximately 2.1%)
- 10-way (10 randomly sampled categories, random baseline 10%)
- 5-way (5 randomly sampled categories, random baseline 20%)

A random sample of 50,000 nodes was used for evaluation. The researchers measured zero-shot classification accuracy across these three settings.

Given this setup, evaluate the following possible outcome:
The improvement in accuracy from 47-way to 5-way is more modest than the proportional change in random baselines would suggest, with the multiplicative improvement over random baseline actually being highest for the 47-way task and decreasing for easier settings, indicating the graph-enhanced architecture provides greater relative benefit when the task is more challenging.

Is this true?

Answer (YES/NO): YES